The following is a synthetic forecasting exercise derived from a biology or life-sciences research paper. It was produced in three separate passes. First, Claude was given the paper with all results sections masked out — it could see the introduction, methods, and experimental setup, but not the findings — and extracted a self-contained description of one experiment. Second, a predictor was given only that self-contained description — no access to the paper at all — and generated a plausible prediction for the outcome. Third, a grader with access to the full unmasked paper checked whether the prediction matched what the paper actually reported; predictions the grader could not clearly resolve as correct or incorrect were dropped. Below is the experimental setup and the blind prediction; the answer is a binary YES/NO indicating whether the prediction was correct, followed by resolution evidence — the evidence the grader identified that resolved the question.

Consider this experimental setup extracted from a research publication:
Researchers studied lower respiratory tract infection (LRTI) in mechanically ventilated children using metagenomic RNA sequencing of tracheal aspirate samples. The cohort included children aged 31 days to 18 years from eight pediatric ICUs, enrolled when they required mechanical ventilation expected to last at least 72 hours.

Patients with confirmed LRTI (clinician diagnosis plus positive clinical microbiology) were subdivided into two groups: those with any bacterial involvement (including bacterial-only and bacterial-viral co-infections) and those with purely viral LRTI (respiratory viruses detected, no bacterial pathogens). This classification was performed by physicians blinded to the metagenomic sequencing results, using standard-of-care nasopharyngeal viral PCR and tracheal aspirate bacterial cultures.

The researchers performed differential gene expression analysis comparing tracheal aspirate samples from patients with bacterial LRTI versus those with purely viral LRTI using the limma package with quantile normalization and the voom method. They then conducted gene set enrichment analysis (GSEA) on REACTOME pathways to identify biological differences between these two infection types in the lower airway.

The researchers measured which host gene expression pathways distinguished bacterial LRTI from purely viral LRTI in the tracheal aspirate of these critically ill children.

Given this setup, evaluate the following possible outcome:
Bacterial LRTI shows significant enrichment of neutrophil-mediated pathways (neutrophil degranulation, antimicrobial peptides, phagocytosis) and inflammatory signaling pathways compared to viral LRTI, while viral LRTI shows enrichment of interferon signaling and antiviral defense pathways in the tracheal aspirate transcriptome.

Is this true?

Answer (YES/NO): YES